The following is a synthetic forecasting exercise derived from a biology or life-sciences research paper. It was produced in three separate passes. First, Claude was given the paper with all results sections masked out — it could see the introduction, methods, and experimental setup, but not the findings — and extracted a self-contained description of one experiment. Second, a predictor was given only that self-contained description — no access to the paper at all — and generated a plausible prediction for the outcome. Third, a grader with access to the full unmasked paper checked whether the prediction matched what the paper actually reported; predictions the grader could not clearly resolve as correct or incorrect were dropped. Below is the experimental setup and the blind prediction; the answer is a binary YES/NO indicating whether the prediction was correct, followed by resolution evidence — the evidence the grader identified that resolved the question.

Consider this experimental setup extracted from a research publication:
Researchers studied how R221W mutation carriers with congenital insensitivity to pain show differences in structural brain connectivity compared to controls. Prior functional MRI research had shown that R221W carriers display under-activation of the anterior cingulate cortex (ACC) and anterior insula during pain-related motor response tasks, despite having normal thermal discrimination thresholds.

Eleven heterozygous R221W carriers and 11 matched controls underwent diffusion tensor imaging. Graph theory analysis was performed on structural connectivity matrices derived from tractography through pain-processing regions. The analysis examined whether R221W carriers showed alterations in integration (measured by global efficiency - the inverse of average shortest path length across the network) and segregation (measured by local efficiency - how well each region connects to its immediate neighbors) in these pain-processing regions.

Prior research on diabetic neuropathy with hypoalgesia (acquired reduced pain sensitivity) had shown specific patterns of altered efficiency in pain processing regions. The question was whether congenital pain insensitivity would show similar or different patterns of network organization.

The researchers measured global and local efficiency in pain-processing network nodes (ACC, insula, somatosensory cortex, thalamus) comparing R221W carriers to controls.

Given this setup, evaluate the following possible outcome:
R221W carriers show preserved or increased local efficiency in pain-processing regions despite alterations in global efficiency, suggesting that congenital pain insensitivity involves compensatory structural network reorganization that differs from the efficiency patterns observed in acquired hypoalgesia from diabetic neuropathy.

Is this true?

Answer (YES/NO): NO